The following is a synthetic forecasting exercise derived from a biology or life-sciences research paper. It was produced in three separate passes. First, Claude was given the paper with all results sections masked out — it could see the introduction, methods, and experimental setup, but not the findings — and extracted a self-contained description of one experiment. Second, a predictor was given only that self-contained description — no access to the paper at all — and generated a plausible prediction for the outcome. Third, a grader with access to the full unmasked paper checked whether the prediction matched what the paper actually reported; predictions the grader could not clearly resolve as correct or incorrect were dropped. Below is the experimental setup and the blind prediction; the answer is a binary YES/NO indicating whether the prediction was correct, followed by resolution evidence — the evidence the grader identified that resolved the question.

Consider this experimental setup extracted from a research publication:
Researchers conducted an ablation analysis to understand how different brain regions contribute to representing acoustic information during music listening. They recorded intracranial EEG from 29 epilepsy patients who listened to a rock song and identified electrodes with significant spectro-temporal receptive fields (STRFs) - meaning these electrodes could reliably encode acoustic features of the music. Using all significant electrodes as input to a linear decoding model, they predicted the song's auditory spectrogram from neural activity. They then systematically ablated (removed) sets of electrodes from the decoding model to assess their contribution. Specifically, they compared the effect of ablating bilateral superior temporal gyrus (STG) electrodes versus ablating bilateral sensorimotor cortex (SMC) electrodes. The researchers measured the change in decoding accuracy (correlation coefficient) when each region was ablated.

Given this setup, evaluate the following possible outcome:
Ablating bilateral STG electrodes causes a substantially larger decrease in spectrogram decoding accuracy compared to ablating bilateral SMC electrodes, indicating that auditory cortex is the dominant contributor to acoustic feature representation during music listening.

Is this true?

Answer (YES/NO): YES